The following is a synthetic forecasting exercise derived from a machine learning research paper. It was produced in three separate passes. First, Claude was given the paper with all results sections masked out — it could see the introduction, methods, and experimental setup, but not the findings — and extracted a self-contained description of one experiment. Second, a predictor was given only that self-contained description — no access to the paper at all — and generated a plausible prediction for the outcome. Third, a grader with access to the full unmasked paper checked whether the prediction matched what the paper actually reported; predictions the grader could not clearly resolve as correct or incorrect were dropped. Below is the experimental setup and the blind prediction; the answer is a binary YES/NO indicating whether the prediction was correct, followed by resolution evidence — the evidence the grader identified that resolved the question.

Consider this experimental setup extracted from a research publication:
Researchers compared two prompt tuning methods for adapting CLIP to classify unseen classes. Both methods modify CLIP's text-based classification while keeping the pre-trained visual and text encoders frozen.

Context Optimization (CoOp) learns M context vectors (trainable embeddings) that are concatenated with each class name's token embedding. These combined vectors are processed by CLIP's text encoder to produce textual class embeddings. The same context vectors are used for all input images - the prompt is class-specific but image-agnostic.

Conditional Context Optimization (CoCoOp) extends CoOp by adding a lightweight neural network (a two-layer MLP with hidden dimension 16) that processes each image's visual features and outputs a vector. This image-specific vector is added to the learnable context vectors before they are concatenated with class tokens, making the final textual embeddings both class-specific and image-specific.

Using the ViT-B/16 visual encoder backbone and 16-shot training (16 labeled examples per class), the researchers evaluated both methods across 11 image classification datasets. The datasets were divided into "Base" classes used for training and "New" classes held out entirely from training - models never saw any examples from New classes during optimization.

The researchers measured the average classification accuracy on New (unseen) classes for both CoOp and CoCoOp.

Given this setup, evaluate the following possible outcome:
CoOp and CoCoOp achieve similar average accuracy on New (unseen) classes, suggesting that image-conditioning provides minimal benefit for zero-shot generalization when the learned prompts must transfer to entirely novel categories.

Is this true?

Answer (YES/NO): NO